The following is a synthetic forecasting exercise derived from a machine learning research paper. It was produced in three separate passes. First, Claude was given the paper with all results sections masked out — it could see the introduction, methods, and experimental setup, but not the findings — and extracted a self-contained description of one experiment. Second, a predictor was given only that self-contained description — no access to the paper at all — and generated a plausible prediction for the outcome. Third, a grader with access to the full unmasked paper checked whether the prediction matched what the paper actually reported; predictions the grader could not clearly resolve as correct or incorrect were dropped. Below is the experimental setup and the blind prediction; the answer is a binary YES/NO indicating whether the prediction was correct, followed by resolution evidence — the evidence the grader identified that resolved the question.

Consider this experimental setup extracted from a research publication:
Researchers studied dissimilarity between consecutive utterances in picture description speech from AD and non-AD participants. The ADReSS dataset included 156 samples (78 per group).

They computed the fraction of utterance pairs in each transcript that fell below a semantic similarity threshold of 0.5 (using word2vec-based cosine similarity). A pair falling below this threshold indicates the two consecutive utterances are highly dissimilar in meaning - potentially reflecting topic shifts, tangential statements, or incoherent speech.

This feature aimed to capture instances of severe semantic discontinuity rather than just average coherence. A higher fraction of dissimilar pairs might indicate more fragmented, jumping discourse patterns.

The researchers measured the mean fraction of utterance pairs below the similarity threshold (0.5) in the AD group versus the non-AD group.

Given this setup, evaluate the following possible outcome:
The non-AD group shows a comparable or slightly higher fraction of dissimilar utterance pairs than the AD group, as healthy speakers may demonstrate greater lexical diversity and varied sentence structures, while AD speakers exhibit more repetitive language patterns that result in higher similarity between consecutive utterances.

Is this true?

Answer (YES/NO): NO